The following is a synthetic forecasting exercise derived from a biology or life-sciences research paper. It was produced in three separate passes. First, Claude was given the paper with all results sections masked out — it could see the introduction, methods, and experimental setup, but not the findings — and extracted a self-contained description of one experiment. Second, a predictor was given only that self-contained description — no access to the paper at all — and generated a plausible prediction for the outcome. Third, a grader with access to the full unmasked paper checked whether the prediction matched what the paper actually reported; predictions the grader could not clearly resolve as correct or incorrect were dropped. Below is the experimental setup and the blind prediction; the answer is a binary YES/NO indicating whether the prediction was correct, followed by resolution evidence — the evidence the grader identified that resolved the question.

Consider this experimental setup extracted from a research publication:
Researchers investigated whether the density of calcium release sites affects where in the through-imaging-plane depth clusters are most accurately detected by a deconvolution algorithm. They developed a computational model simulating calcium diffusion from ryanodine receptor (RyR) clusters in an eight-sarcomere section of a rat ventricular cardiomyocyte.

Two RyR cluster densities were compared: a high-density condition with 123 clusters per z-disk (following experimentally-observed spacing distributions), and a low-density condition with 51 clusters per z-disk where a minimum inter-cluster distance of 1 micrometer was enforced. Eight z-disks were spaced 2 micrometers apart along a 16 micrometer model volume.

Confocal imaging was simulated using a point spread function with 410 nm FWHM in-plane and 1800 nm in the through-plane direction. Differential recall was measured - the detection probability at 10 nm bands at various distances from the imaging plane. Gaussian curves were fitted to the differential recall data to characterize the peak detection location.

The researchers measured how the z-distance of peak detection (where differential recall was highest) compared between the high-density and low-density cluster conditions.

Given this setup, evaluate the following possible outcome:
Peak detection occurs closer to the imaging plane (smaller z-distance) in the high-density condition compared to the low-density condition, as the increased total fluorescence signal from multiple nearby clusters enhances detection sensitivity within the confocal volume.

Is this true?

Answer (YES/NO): YES